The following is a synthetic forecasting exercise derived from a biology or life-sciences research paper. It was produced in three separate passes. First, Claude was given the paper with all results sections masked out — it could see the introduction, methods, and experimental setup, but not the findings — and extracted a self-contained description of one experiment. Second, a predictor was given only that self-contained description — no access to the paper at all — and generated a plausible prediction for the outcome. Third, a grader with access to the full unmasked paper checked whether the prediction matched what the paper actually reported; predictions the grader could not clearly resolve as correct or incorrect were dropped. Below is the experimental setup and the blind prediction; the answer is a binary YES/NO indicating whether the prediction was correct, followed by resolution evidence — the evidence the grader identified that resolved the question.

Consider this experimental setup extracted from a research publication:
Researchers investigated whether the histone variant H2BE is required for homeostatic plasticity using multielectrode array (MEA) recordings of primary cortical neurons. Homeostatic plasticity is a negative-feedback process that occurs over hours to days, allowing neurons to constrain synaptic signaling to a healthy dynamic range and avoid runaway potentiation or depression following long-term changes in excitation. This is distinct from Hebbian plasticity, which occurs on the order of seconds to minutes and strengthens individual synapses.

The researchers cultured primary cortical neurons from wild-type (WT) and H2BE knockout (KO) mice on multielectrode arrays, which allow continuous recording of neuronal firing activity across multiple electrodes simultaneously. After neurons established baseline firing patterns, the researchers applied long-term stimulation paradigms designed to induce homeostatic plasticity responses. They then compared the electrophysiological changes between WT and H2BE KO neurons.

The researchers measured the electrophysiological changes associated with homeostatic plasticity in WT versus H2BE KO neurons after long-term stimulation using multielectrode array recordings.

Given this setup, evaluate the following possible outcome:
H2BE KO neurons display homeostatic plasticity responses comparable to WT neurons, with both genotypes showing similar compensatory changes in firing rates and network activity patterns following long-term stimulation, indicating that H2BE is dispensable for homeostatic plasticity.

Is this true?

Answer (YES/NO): NO